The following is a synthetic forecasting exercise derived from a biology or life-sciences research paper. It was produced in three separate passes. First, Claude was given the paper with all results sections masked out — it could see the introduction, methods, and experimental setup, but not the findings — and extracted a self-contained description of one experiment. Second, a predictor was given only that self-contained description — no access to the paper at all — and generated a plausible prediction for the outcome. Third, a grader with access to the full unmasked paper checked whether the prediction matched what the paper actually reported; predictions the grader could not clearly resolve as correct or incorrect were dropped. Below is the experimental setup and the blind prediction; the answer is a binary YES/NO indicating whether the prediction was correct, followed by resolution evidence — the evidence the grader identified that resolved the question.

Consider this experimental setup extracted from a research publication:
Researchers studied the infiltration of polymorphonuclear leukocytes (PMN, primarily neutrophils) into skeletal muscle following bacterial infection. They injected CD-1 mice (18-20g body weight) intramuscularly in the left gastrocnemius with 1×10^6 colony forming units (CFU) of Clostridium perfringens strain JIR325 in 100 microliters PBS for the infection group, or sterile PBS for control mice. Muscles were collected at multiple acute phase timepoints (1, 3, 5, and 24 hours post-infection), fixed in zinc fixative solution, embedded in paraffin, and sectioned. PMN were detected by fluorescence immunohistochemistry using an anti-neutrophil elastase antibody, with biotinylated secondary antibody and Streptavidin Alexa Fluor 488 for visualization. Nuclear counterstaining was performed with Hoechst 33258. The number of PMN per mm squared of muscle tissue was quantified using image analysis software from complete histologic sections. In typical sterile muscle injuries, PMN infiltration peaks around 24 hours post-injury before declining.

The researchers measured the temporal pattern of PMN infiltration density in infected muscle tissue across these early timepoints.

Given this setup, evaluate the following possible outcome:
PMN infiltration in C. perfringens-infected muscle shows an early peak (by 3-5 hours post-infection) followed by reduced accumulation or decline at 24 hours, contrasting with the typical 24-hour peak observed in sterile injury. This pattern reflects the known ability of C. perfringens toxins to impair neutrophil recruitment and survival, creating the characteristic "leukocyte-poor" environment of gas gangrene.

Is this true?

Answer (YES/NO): NO